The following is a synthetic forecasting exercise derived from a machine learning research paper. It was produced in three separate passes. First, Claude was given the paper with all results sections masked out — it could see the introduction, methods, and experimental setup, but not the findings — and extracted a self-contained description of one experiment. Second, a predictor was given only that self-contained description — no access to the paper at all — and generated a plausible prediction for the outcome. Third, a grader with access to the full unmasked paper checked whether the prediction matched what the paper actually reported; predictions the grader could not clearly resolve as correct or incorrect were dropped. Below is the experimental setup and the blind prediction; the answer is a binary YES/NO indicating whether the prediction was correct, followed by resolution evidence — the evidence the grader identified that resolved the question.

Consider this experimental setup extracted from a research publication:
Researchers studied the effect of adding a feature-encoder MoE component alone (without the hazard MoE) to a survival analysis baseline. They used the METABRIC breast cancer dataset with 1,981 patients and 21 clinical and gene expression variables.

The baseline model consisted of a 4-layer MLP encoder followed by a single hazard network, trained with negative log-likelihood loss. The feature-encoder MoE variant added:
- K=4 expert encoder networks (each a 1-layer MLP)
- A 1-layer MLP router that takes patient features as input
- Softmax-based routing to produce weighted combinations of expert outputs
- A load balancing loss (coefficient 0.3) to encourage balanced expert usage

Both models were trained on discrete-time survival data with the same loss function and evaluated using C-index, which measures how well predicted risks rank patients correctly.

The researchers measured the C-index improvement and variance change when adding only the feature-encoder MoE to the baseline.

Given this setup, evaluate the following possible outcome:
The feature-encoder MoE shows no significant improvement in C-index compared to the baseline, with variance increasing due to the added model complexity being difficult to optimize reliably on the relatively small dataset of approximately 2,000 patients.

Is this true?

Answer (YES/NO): YES